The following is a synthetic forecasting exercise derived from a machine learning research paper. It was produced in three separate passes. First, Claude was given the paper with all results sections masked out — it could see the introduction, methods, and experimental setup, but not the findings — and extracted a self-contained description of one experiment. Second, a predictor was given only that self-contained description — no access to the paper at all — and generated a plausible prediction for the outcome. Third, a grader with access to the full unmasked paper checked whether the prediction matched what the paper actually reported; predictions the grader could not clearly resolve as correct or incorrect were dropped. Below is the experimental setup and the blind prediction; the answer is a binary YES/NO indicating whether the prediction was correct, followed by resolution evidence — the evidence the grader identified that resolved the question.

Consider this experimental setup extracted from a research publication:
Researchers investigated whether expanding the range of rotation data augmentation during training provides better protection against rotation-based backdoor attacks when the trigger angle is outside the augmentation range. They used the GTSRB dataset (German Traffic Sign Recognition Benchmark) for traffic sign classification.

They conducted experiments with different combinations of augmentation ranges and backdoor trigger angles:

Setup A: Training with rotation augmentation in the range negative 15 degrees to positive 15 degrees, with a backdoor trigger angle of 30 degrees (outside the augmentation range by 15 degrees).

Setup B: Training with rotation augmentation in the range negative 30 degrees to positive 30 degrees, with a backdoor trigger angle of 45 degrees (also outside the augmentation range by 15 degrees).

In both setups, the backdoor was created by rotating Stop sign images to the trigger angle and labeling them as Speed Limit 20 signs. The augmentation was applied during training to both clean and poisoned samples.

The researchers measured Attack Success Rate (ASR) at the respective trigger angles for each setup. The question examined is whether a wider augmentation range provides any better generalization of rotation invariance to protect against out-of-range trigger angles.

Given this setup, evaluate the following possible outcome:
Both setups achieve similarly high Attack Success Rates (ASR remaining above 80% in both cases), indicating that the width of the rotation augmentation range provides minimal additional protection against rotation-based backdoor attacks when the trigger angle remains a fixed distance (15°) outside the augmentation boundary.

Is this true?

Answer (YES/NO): NO